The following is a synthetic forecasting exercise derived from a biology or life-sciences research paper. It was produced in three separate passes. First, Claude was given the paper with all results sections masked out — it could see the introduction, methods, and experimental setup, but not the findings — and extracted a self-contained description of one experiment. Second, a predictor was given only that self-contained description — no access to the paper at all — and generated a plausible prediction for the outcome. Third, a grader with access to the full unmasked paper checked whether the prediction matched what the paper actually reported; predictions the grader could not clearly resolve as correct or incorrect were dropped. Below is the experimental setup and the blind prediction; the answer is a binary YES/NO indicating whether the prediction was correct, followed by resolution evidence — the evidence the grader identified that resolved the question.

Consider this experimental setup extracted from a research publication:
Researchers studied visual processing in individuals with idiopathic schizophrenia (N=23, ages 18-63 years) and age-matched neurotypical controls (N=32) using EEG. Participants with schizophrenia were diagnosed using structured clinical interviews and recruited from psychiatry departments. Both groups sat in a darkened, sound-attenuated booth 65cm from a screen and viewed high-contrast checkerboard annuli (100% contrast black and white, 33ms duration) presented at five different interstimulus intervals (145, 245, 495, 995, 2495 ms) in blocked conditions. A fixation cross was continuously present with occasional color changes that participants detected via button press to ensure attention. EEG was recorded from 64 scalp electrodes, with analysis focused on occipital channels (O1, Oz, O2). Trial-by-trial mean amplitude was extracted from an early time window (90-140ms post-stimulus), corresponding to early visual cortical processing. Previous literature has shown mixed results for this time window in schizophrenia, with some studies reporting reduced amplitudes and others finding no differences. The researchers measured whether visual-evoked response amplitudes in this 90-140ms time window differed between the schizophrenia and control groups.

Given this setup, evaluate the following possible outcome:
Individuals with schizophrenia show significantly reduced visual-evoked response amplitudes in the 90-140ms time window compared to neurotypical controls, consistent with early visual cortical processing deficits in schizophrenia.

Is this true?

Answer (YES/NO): NO